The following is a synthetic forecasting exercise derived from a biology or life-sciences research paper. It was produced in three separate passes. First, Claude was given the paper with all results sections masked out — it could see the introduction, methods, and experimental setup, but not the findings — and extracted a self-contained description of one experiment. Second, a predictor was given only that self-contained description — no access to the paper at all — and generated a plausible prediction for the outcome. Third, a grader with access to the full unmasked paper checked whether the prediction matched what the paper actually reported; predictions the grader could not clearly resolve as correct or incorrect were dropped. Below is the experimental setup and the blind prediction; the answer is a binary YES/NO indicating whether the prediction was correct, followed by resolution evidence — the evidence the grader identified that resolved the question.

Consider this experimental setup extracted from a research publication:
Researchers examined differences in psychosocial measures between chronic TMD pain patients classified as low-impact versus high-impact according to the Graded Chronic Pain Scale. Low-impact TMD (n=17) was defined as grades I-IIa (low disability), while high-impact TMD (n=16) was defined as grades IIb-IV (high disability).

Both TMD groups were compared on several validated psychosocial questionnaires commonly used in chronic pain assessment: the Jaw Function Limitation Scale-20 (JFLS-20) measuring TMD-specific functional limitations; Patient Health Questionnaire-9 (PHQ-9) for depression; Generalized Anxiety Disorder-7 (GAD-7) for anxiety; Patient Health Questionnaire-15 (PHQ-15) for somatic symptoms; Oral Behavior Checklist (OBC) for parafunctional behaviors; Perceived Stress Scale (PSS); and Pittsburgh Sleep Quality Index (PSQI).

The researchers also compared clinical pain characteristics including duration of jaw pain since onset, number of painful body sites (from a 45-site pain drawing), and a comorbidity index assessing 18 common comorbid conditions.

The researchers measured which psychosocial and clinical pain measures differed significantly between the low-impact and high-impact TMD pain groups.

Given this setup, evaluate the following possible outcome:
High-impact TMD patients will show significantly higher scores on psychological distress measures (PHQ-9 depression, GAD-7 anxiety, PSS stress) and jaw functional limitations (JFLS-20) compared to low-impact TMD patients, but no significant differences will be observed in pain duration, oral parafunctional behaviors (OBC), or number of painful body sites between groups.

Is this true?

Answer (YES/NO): NO